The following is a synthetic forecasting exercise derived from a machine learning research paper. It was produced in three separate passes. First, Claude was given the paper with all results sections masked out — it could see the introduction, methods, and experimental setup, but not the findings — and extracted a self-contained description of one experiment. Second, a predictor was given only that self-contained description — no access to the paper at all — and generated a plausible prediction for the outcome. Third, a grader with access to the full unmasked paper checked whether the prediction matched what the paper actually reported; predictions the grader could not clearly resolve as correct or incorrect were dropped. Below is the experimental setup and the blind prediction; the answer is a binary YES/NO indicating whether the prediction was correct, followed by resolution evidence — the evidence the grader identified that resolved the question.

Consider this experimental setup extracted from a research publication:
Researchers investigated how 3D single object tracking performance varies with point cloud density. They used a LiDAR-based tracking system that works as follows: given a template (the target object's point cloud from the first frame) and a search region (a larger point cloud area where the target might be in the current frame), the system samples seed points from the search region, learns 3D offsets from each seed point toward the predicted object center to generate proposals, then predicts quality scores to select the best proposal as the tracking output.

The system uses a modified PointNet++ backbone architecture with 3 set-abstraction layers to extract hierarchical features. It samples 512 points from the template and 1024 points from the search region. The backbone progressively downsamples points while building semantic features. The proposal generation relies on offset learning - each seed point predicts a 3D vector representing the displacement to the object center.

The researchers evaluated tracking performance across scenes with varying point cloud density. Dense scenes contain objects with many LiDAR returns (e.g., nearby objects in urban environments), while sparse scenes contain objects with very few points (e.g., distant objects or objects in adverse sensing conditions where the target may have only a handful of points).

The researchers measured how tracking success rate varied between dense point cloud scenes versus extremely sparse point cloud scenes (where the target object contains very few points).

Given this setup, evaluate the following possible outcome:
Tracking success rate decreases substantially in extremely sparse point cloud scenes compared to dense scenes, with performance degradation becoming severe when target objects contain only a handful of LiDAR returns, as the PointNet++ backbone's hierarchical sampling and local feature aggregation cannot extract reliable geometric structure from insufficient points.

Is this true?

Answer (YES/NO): NO